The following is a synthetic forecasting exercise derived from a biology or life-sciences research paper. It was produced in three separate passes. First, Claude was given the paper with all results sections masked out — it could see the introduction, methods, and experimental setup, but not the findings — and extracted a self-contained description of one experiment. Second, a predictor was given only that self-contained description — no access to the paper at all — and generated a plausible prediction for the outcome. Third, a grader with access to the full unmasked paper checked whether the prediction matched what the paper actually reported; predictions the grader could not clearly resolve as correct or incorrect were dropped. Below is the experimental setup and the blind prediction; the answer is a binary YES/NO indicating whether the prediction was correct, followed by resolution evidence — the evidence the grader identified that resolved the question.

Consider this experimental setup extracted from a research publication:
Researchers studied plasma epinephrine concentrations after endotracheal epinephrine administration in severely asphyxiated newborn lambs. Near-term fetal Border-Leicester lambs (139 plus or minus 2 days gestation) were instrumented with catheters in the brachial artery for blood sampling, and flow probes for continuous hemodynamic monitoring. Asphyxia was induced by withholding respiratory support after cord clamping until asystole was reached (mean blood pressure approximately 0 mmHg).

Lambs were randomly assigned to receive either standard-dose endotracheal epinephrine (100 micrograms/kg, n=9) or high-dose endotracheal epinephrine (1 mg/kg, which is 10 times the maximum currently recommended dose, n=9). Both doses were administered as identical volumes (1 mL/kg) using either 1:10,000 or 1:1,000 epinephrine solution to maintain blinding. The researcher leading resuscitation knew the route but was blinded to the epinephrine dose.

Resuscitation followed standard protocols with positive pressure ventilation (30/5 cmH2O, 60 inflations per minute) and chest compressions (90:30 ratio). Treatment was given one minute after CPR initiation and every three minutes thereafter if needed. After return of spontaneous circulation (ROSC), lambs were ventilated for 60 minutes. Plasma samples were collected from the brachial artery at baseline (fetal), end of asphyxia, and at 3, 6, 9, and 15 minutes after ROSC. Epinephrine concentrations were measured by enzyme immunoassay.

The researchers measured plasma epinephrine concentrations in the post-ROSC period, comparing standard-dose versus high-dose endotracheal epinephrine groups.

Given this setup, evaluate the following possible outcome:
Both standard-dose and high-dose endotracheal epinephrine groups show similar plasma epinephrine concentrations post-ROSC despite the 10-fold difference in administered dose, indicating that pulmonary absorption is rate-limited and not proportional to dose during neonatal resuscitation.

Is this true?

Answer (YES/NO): NO